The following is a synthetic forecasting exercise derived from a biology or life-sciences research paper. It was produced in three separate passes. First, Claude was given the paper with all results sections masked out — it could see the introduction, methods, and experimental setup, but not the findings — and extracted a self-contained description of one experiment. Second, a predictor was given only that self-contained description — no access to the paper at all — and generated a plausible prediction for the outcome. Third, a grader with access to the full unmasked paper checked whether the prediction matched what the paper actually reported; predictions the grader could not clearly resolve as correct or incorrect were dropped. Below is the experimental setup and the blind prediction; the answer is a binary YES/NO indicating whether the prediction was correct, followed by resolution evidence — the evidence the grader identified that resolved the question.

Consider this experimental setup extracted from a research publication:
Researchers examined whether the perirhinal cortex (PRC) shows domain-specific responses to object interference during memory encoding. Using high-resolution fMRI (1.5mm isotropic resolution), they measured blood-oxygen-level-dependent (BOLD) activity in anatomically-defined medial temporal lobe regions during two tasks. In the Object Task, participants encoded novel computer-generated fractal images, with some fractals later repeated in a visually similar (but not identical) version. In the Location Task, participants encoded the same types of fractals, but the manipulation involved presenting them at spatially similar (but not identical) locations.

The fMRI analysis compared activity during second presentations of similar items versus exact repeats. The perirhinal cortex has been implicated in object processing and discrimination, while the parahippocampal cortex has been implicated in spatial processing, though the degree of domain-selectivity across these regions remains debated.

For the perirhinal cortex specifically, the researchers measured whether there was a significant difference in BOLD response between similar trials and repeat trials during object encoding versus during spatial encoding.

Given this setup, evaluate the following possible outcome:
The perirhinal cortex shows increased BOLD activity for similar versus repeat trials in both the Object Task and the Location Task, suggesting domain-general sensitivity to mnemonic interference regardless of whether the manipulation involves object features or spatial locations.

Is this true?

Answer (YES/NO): NO